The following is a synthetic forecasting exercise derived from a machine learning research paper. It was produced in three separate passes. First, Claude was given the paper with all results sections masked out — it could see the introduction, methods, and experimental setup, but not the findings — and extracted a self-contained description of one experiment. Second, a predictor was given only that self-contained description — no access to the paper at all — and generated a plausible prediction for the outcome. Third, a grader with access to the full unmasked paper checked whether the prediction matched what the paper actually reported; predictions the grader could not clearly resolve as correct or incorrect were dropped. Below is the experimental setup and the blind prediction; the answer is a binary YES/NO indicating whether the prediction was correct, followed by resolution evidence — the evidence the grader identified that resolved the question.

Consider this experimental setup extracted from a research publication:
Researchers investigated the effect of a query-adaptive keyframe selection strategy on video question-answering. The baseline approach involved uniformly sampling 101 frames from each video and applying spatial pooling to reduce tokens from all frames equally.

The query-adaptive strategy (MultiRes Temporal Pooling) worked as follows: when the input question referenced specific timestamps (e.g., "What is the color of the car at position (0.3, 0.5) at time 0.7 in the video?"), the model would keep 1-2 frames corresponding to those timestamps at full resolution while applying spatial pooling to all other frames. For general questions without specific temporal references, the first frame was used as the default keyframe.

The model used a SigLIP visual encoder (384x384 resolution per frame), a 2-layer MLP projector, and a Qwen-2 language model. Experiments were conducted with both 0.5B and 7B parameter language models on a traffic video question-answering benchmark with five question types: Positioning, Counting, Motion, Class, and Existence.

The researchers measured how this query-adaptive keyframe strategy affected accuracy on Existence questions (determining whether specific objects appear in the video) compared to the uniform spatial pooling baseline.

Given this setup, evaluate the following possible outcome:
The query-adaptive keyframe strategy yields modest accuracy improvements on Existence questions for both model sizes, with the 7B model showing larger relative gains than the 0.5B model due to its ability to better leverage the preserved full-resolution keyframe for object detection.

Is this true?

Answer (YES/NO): NO